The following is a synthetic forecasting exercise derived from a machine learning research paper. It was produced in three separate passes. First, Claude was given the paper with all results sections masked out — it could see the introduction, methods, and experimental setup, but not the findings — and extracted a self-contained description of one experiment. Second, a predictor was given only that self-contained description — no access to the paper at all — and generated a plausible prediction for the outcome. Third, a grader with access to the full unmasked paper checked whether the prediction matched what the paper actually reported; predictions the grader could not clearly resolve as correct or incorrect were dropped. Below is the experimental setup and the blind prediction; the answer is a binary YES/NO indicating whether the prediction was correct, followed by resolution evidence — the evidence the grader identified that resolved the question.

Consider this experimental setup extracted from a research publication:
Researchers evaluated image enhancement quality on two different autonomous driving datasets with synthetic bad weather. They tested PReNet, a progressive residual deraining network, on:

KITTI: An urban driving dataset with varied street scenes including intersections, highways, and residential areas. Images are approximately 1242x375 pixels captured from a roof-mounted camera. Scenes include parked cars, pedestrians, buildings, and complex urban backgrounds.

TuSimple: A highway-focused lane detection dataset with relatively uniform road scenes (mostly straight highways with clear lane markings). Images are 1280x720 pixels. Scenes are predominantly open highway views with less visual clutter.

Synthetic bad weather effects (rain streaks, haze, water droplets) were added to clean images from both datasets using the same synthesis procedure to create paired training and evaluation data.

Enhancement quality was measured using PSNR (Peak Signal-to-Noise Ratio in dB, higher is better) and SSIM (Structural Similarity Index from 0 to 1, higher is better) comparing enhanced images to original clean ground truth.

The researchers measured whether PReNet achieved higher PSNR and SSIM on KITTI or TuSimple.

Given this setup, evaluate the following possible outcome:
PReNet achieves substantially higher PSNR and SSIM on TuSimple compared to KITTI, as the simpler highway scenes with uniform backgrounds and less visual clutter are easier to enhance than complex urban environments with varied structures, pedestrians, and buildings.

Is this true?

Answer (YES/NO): YES